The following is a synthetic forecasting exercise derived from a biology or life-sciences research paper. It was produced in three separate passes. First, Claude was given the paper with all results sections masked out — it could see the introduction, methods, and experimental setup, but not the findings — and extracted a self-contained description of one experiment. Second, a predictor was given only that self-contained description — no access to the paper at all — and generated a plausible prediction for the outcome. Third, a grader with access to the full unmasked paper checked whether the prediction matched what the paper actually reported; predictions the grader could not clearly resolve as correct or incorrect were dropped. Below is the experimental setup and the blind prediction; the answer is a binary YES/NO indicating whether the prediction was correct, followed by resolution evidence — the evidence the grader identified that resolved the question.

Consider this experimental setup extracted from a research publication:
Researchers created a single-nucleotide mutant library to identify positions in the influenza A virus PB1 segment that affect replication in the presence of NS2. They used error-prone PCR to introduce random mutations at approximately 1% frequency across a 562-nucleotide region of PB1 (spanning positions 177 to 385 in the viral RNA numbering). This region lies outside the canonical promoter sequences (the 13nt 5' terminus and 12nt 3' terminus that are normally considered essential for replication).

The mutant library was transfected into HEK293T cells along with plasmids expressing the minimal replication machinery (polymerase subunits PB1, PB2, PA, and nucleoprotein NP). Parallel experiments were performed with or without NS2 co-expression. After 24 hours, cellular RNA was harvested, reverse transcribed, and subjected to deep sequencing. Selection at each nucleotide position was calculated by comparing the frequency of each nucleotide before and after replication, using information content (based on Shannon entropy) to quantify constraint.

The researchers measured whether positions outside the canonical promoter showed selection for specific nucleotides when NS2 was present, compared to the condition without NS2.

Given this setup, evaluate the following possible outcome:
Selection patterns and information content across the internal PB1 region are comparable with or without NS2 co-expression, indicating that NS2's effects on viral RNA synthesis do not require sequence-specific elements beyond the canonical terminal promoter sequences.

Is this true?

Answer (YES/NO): NO